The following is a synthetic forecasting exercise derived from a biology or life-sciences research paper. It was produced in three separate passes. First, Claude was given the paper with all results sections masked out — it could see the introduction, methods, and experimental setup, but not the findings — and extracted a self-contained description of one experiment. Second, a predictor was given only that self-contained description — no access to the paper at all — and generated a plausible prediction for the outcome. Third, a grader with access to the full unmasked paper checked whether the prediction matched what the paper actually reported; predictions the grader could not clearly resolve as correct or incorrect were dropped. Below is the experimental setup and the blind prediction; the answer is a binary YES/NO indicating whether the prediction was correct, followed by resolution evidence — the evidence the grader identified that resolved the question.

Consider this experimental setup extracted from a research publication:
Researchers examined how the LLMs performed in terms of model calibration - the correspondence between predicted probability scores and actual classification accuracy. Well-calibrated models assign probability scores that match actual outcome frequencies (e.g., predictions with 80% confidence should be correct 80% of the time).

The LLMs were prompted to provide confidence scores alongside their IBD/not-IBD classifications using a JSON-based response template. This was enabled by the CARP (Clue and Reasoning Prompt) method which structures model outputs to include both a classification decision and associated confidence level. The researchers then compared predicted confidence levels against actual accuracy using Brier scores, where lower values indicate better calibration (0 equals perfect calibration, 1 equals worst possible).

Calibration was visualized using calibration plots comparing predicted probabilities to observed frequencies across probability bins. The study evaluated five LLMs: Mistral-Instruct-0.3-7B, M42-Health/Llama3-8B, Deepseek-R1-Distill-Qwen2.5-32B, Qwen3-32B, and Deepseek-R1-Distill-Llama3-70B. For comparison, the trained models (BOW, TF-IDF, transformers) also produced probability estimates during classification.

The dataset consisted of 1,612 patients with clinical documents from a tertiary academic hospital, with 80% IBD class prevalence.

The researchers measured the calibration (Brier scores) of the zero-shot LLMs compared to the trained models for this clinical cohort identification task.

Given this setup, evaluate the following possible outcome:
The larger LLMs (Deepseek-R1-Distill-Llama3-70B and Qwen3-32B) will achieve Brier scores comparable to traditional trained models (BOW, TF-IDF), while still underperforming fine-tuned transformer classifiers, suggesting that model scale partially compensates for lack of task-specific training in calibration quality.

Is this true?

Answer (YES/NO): NO